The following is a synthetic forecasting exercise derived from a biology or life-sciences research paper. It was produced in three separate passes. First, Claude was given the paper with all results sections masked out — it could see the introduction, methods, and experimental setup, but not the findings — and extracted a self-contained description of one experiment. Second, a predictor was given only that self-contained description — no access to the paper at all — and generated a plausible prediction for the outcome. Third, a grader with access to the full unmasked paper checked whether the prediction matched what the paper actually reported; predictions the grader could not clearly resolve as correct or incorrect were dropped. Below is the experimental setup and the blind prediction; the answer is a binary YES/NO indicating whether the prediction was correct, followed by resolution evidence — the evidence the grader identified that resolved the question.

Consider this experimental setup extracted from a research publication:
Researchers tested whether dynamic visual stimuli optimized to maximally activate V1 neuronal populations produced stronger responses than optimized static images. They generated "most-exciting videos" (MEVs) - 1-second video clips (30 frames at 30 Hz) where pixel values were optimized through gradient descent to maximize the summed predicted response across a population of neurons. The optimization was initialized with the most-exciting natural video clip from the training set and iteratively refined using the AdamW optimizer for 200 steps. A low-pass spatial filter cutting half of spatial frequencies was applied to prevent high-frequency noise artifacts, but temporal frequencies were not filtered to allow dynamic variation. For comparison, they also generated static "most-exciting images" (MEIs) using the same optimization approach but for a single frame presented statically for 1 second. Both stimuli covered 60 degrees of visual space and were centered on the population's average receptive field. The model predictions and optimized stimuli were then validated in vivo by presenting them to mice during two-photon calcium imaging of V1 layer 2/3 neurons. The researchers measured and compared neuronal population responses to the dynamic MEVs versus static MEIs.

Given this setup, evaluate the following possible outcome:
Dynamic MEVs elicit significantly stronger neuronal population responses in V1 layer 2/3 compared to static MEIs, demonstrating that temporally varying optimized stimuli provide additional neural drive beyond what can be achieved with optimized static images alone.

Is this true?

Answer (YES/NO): YES